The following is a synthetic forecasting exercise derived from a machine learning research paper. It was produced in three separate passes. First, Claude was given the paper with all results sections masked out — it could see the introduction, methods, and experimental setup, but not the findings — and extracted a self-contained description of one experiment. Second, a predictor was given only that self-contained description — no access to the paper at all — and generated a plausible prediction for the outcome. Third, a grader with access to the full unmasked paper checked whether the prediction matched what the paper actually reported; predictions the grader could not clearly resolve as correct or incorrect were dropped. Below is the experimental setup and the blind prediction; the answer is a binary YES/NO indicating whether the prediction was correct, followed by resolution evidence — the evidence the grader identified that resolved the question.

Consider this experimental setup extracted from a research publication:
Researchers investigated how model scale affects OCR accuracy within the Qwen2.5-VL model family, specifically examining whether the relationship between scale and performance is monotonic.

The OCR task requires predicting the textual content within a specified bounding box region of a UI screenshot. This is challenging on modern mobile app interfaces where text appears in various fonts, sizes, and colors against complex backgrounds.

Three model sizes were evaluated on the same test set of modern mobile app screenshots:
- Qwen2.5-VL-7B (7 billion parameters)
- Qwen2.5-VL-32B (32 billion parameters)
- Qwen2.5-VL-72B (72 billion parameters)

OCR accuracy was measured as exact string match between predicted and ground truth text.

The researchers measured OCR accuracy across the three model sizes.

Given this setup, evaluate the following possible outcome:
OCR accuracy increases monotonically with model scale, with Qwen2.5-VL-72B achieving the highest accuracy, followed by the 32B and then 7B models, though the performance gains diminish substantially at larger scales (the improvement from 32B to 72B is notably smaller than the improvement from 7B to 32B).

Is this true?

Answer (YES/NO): NO